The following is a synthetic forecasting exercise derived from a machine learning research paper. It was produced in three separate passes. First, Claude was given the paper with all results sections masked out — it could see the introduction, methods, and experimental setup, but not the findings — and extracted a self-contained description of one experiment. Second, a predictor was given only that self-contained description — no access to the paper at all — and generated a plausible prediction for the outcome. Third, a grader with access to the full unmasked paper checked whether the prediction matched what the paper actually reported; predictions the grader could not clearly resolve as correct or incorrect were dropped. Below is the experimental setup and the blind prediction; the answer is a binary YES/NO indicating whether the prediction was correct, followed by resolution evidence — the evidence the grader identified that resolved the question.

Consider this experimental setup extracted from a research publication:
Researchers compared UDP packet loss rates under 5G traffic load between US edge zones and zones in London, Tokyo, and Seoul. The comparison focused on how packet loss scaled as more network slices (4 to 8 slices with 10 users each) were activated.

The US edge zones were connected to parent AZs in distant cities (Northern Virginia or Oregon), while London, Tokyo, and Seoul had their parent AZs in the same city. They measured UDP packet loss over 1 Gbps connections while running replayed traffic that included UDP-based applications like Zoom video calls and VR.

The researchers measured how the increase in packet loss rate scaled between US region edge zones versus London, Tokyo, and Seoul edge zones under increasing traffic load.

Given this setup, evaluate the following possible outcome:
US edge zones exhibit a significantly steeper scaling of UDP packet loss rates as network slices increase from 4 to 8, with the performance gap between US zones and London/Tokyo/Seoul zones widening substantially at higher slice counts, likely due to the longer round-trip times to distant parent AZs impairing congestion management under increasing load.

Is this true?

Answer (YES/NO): YES